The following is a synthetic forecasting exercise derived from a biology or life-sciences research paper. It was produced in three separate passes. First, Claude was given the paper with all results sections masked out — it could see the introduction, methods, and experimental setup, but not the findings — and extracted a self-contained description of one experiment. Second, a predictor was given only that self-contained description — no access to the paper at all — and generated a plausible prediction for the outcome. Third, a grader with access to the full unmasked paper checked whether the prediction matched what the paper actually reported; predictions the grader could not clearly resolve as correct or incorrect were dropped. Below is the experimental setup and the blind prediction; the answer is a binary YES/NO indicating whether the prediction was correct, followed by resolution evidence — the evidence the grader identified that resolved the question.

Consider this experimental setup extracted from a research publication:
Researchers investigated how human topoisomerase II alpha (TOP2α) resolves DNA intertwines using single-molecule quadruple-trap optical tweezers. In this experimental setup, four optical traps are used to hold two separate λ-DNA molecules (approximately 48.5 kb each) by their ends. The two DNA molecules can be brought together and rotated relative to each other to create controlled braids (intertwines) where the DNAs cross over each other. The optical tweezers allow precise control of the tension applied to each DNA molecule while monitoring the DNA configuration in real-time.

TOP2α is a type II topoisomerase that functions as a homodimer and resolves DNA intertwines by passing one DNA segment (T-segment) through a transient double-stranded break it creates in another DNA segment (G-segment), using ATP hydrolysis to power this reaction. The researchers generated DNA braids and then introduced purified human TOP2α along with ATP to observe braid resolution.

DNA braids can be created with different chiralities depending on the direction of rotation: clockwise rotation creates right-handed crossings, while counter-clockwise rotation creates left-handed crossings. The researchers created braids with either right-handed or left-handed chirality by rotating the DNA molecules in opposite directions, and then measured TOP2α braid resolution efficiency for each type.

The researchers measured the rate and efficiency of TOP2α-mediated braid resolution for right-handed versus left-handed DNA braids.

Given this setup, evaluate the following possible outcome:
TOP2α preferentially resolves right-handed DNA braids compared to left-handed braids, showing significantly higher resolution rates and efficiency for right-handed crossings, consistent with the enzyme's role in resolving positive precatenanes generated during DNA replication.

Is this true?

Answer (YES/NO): YES